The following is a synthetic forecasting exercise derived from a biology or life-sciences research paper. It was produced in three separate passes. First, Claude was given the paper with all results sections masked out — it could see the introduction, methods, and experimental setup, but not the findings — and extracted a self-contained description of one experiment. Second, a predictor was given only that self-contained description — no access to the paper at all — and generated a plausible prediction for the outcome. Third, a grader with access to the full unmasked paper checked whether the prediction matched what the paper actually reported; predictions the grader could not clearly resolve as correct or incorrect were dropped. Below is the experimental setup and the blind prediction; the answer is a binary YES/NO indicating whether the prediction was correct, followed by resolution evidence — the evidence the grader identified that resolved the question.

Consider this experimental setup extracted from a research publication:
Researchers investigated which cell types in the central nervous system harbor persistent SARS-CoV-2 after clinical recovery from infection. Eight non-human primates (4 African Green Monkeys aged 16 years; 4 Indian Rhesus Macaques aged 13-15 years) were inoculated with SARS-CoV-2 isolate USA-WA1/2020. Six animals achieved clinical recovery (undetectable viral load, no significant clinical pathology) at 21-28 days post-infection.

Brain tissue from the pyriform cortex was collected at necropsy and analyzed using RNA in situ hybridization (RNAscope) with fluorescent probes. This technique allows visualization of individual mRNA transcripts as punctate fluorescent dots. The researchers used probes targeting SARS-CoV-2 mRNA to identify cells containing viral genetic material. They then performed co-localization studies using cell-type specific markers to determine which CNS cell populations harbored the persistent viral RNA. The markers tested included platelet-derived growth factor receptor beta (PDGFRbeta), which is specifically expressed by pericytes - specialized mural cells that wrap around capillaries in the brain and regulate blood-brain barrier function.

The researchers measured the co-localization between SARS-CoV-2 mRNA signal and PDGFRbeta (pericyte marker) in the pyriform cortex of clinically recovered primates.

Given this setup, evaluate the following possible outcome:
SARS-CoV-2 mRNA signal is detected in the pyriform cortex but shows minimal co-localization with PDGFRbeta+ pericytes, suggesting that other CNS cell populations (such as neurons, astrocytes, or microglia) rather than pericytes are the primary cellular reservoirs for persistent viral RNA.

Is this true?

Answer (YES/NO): NO